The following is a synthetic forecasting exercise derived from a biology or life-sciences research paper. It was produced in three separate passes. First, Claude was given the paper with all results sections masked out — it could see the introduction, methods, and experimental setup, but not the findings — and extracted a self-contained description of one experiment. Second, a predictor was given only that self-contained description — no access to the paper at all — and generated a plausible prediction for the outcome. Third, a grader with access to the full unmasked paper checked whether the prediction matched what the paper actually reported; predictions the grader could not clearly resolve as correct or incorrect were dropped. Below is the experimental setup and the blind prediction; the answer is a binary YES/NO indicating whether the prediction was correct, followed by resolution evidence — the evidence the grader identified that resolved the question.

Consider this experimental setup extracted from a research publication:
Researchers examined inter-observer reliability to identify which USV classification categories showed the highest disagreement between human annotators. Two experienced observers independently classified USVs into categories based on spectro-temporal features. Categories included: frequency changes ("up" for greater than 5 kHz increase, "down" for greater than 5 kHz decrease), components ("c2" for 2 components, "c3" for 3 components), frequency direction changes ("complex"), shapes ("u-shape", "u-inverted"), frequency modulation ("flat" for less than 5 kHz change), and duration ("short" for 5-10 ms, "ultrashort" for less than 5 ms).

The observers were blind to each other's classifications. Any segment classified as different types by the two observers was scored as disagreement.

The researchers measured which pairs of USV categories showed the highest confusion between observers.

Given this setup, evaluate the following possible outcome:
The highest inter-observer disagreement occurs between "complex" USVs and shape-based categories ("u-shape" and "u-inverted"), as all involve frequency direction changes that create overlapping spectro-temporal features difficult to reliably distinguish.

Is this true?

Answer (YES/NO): NO